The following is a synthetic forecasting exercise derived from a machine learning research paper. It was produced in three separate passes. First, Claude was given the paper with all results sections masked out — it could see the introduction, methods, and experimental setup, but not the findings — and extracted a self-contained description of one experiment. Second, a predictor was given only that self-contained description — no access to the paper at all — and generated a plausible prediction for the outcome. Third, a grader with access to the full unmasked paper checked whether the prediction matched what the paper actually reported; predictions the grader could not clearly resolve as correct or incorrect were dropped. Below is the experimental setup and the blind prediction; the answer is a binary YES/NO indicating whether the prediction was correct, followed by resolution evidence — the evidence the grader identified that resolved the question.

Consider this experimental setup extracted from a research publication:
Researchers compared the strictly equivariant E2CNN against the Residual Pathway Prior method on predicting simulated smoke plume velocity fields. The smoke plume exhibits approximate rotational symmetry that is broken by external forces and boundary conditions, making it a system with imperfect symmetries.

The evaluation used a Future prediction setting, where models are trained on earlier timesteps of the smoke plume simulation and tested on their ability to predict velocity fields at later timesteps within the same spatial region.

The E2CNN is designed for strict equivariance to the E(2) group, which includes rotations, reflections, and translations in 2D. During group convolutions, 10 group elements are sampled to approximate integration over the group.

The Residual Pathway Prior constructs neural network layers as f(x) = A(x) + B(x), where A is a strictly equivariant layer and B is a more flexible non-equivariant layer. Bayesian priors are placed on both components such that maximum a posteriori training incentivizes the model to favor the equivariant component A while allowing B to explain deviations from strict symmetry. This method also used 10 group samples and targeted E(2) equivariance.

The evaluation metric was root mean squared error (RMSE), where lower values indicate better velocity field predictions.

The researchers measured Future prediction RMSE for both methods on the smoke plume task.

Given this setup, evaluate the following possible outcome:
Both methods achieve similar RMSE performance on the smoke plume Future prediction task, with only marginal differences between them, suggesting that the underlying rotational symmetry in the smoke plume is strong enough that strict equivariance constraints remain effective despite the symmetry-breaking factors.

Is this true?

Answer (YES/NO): NO